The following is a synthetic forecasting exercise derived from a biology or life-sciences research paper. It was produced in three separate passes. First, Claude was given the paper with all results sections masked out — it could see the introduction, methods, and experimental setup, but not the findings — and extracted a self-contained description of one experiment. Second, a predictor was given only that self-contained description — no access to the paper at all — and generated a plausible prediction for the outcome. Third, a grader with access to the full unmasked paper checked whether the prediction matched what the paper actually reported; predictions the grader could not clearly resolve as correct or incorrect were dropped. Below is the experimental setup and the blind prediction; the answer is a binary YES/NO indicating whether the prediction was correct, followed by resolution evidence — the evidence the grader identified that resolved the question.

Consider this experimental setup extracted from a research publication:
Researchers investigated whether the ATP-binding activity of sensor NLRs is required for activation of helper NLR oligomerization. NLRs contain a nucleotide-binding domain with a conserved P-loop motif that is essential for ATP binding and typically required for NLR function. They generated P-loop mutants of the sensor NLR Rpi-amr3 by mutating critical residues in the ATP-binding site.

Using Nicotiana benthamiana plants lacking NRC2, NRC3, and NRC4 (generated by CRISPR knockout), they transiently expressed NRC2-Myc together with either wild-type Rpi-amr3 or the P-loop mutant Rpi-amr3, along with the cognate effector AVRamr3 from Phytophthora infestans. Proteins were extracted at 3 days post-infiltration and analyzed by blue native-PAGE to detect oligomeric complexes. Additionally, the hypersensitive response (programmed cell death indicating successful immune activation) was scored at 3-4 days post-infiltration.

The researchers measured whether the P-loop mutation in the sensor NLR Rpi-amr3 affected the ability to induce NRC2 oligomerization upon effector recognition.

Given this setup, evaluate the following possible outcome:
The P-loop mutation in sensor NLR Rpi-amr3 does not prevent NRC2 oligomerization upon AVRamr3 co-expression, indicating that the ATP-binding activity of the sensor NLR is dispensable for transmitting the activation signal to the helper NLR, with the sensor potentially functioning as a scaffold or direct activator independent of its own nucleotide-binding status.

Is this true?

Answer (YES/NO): NO